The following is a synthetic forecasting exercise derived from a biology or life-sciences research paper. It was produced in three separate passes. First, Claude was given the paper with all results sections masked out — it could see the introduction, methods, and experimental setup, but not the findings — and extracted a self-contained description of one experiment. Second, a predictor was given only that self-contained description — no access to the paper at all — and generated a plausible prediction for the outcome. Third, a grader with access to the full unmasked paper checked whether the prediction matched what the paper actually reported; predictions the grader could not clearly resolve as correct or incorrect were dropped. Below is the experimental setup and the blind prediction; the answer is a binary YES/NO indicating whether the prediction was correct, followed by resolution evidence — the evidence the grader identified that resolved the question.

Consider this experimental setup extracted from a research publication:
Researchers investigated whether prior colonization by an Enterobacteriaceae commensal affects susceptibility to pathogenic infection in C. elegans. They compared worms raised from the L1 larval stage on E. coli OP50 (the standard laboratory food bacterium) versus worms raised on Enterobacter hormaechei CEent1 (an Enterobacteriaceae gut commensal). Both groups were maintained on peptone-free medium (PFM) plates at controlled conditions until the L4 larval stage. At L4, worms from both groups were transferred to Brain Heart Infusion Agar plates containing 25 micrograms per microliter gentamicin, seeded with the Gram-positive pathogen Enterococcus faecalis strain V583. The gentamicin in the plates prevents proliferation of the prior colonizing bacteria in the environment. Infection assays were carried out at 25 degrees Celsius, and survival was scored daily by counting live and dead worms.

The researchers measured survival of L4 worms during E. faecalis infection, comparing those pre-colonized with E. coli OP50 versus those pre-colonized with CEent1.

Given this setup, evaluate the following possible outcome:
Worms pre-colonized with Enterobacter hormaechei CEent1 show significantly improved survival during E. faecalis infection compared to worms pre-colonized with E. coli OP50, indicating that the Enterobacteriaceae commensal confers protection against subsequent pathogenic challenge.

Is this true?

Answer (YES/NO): YES